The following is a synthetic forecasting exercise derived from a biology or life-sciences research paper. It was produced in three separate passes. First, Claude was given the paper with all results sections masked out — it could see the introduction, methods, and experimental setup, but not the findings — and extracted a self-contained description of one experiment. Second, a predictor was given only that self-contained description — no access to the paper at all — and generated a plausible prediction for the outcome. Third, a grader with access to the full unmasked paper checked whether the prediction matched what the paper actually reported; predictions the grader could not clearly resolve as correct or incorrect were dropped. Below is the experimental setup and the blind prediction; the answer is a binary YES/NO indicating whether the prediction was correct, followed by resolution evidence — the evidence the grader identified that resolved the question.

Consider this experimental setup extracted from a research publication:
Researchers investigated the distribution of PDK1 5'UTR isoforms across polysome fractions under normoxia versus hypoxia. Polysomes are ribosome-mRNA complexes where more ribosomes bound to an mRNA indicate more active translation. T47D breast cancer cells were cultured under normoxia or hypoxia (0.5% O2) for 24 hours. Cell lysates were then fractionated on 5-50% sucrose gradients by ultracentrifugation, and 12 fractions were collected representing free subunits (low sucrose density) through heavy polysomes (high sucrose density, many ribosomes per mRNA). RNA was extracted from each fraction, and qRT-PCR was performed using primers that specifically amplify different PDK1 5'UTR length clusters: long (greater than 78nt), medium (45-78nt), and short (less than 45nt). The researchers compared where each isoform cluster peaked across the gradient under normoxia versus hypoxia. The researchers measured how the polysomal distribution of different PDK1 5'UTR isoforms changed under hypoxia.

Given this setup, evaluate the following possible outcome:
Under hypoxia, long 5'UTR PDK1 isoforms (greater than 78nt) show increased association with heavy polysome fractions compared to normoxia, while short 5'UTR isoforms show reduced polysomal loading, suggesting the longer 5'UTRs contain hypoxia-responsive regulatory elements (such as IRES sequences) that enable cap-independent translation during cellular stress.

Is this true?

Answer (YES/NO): NO